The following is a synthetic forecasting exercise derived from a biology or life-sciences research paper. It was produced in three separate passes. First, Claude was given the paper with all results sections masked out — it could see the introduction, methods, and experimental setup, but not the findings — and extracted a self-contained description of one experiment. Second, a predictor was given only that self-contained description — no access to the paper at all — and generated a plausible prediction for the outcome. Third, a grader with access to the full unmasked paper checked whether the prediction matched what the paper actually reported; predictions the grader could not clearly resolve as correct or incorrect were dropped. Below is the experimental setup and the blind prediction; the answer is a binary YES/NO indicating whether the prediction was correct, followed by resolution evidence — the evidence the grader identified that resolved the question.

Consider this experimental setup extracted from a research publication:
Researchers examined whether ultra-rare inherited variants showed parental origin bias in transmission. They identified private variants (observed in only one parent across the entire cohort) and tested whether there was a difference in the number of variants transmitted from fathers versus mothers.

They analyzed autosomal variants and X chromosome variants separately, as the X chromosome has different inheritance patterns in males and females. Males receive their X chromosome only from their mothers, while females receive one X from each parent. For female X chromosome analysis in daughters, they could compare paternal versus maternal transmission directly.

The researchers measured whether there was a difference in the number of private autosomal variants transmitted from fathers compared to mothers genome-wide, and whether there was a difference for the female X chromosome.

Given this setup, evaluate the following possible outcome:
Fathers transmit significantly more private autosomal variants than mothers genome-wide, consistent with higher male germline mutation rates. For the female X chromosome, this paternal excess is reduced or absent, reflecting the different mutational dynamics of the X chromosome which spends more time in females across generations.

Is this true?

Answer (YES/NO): NO